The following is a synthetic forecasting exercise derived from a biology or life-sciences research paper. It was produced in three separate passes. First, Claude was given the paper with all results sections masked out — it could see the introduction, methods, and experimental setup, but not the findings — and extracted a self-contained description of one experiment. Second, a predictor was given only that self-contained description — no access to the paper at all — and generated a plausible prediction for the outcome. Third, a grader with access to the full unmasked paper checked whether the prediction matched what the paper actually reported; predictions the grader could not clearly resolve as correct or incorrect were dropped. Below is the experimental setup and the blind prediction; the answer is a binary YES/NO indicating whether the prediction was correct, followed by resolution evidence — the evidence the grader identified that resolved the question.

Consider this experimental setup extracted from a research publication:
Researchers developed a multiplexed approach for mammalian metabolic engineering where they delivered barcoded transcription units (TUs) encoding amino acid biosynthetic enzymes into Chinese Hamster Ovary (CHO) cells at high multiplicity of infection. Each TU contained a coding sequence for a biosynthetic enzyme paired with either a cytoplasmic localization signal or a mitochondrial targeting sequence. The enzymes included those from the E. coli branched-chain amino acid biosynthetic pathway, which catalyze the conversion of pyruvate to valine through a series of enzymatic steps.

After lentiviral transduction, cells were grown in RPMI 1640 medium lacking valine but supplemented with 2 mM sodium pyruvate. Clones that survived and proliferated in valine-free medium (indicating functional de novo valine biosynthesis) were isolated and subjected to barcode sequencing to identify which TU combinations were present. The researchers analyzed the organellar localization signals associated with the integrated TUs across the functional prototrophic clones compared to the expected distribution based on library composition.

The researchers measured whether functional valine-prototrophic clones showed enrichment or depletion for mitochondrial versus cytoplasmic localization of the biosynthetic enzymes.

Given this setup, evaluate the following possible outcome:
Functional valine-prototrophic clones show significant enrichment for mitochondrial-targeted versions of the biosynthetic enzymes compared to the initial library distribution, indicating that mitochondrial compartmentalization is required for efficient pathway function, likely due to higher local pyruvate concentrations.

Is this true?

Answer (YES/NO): YES